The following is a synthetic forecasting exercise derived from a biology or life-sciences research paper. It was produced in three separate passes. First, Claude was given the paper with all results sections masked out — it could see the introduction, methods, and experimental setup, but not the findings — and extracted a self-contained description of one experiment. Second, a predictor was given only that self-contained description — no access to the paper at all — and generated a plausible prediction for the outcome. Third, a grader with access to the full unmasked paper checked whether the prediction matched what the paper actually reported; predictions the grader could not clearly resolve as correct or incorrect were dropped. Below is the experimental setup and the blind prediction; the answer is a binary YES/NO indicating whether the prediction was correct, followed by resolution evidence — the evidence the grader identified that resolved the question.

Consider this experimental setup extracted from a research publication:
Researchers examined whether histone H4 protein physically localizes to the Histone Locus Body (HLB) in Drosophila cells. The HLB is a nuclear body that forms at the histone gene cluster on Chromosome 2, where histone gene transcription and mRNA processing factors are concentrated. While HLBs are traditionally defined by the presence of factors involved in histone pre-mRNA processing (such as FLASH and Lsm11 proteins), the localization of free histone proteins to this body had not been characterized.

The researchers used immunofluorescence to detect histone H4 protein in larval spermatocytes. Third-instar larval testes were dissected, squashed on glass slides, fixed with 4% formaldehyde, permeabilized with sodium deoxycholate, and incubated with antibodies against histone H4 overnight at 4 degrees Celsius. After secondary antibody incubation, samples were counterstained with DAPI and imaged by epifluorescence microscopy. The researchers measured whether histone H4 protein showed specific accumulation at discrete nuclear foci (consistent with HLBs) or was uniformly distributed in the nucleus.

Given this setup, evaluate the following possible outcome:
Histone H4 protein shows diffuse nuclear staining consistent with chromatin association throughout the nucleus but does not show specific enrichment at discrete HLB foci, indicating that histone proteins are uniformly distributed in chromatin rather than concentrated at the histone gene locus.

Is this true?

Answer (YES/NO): NO